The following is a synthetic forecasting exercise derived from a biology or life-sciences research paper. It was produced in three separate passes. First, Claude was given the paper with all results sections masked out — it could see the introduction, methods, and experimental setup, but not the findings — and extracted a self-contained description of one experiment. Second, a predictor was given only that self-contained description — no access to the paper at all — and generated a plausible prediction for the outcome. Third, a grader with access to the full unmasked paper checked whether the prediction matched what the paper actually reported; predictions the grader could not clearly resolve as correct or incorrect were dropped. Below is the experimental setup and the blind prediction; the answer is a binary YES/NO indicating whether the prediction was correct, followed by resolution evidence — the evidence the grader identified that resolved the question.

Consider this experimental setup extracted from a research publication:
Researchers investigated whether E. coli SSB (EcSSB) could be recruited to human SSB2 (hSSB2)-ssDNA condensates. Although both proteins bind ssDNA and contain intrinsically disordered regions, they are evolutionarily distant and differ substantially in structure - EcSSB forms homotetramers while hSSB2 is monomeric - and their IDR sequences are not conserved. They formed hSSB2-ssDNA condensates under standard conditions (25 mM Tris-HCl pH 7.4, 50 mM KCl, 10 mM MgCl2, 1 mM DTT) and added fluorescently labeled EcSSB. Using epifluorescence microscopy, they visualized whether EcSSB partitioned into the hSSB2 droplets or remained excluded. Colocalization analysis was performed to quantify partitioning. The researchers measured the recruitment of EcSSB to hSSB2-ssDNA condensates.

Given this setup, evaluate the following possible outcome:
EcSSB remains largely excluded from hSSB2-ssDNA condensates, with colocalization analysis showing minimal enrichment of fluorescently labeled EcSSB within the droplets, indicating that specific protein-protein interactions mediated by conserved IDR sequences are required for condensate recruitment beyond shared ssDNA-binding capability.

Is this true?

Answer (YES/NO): NO